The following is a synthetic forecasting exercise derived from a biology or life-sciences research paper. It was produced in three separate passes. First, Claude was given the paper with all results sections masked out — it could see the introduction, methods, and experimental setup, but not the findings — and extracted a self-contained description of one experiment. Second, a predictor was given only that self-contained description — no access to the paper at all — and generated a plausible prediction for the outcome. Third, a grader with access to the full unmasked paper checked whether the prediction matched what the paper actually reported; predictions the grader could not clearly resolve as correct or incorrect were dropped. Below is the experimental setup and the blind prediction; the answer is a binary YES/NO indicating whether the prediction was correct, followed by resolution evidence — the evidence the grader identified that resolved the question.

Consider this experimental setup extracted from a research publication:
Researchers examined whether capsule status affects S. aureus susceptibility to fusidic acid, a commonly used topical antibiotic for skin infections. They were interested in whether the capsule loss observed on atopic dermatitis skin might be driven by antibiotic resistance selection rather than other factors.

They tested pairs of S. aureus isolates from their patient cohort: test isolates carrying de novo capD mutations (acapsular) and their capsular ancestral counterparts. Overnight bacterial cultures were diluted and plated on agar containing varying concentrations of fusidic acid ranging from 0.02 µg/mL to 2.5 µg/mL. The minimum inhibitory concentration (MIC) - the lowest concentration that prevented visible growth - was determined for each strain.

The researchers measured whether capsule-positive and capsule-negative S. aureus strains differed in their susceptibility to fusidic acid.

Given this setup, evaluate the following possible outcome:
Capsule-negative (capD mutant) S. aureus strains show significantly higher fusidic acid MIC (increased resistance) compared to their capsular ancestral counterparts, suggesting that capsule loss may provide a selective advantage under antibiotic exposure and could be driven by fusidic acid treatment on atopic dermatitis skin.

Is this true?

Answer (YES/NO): NO